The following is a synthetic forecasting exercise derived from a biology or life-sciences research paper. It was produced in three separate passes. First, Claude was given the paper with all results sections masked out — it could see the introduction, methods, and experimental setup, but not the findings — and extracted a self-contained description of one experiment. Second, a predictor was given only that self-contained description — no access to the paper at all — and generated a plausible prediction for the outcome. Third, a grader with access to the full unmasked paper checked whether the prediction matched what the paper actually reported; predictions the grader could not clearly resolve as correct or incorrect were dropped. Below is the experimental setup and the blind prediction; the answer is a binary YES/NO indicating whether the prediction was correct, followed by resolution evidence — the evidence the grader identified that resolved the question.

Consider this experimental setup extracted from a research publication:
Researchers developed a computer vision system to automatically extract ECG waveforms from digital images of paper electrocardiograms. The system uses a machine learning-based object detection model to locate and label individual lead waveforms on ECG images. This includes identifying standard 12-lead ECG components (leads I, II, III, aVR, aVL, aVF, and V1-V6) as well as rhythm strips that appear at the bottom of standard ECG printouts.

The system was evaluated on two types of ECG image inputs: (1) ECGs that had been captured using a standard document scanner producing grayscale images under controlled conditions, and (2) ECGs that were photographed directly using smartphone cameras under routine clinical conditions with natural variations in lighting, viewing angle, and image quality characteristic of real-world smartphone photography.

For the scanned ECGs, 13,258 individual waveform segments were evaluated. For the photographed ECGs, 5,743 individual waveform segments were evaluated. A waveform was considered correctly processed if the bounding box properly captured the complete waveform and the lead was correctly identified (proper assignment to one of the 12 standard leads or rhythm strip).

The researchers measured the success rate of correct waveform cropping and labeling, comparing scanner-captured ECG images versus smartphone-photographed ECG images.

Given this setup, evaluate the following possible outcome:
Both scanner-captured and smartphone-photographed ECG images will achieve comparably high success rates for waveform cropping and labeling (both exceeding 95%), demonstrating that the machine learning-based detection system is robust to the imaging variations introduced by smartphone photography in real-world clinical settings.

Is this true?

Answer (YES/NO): NO